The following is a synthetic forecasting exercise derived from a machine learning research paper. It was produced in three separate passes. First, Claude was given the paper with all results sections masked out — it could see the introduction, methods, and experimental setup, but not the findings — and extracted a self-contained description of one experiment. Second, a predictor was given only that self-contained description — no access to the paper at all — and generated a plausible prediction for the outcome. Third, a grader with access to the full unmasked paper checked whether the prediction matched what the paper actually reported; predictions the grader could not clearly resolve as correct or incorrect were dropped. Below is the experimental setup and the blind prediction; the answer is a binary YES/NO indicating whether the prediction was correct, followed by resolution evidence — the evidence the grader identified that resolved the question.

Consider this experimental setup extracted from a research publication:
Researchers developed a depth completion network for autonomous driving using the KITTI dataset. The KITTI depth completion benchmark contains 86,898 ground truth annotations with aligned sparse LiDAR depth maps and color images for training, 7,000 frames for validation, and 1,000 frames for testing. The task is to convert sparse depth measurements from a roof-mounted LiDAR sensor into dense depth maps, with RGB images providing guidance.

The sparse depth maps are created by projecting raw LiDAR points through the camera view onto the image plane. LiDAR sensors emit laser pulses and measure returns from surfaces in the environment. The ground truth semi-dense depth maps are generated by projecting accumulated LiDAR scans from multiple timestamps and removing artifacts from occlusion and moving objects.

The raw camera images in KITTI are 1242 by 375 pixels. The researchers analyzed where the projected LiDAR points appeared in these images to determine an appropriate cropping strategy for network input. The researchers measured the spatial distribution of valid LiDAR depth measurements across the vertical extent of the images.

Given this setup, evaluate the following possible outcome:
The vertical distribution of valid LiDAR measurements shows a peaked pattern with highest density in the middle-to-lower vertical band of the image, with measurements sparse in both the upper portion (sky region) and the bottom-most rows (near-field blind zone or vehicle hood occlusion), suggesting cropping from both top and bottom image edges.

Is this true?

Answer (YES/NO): NO